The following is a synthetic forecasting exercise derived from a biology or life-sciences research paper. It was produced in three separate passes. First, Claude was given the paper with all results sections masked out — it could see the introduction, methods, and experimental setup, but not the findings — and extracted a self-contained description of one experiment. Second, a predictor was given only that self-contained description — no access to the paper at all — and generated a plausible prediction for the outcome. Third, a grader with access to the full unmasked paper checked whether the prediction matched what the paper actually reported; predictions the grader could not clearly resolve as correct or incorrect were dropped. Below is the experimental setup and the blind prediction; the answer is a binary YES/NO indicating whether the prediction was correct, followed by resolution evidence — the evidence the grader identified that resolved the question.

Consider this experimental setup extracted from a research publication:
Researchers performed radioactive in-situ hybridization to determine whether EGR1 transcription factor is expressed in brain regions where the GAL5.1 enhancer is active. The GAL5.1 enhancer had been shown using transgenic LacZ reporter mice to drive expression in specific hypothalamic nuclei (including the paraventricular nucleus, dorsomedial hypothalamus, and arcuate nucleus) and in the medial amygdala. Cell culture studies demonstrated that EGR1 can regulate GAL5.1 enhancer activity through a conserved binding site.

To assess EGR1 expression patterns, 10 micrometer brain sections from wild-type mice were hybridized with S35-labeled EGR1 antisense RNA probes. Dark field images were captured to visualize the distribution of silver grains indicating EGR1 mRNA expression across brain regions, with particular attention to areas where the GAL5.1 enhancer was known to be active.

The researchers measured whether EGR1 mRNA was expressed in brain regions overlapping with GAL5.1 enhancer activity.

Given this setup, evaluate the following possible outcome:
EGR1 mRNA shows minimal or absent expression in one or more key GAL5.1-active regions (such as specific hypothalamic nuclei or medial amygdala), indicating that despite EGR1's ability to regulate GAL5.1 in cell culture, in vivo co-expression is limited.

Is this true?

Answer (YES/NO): NO